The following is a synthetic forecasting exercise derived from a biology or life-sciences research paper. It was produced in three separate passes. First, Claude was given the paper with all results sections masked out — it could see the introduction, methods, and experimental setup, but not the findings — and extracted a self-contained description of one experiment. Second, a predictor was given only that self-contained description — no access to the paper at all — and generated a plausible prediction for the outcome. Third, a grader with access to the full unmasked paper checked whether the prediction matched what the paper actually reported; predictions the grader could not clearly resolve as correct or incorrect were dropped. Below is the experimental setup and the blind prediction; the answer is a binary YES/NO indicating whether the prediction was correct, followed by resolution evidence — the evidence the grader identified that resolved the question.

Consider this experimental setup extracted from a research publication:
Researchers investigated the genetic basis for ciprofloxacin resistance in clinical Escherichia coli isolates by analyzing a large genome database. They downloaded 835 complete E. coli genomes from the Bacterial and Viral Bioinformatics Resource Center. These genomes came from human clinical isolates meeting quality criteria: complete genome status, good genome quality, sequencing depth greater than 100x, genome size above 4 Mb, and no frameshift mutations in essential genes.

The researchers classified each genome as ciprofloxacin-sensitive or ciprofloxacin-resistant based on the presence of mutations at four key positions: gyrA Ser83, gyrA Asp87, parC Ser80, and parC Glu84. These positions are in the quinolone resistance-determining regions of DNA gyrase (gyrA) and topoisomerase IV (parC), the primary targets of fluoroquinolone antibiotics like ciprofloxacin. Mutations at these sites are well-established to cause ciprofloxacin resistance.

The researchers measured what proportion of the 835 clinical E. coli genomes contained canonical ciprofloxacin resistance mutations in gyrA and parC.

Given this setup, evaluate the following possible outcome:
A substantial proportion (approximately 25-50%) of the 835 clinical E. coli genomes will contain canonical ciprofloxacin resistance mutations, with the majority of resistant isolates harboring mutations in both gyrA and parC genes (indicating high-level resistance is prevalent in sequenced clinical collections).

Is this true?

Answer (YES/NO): NO